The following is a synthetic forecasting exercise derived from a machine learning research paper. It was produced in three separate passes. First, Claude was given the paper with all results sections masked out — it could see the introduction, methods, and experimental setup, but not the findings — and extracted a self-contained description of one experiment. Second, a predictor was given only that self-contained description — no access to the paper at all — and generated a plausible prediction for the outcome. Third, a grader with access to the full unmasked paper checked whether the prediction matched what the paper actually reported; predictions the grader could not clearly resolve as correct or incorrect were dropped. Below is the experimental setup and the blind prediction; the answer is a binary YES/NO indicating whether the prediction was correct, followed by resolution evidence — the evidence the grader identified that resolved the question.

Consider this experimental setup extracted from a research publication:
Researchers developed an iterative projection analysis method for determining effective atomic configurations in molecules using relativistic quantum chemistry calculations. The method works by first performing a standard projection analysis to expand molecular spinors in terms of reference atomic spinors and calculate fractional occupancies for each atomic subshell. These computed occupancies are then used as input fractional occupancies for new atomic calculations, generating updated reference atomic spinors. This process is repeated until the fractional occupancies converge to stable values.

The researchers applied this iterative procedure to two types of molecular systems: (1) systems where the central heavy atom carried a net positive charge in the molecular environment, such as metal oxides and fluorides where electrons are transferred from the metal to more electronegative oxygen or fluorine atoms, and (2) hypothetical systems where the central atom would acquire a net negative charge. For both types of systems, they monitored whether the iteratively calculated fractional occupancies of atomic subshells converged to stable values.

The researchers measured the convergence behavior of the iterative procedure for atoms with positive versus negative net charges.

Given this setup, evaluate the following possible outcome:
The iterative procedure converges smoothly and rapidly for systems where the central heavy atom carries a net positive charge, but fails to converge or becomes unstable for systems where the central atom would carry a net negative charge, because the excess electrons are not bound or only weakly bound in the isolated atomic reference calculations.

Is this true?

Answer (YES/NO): YES